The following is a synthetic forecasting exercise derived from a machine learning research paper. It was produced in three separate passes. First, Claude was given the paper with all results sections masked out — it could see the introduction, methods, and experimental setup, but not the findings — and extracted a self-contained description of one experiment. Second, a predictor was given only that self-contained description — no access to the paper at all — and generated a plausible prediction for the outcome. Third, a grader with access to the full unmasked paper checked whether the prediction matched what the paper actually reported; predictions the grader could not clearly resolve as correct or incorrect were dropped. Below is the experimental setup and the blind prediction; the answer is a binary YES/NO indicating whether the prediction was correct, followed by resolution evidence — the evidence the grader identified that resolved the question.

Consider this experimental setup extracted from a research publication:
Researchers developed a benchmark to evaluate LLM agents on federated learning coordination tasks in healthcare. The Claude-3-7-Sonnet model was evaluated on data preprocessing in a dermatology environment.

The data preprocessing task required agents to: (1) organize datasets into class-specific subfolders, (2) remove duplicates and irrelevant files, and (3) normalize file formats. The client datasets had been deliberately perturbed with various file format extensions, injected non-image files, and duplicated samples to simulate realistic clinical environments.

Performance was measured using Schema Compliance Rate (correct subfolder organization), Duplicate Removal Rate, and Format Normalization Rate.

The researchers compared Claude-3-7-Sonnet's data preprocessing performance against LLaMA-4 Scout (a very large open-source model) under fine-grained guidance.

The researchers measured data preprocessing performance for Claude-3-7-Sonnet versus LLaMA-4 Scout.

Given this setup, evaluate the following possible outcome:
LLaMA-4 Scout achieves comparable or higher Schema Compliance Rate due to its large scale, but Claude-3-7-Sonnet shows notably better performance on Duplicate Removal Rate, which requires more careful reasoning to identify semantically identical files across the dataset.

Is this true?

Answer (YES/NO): NO